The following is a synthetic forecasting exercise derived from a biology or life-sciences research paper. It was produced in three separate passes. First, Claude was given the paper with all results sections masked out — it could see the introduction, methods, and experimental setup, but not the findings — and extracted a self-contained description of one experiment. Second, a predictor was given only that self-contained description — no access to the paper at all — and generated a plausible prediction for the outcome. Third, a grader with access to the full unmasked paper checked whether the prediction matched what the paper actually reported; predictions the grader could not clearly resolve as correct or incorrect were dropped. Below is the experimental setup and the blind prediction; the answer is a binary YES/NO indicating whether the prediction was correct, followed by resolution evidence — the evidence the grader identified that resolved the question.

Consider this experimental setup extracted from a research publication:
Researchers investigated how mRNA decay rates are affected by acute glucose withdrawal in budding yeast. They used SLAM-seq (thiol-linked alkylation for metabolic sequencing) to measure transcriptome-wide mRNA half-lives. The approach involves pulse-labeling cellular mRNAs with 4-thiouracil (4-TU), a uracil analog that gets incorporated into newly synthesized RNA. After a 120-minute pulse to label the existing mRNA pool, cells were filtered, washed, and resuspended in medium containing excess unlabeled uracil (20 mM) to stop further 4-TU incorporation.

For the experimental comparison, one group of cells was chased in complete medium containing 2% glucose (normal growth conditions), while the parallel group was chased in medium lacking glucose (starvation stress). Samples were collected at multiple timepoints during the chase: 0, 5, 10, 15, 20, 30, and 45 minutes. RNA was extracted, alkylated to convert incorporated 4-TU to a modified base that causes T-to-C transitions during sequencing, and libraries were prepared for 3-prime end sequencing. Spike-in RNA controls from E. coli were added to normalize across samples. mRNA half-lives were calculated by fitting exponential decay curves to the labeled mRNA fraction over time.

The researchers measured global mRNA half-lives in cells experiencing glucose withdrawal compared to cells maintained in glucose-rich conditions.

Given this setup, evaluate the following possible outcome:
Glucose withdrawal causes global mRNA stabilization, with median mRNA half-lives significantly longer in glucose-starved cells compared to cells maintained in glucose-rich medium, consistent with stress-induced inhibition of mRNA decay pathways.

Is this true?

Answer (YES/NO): NO